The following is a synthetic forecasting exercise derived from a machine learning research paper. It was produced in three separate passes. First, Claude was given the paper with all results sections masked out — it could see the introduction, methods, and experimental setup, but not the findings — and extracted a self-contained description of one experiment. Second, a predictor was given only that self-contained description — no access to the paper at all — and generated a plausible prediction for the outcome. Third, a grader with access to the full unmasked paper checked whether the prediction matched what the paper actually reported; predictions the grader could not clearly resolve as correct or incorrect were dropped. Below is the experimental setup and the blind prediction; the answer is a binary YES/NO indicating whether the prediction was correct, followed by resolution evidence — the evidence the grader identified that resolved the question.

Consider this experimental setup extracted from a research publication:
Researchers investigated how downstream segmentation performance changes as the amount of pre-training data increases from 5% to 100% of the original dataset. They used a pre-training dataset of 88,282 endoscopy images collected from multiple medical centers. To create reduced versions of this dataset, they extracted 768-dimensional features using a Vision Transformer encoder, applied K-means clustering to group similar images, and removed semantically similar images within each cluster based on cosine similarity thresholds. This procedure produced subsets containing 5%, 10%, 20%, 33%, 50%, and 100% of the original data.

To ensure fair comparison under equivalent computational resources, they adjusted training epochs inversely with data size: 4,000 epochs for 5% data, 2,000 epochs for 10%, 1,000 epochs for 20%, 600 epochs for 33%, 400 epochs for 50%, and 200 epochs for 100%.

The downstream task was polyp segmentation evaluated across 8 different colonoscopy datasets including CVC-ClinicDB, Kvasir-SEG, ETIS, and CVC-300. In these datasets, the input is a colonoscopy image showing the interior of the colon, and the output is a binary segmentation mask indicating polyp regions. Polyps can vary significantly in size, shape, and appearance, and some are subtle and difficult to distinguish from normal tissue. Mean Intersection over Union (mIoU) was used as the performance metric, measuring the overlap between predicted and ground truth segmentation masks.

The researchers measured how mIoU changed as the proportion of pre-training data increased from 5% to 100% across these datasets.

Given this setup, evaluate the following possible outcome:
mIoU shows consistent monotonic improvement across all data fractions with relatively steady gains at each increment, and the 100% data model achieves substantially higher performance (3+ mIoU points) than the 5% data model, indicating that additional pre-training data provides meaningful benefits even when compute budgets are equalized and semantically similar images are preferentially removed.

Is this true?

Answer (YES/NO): NO